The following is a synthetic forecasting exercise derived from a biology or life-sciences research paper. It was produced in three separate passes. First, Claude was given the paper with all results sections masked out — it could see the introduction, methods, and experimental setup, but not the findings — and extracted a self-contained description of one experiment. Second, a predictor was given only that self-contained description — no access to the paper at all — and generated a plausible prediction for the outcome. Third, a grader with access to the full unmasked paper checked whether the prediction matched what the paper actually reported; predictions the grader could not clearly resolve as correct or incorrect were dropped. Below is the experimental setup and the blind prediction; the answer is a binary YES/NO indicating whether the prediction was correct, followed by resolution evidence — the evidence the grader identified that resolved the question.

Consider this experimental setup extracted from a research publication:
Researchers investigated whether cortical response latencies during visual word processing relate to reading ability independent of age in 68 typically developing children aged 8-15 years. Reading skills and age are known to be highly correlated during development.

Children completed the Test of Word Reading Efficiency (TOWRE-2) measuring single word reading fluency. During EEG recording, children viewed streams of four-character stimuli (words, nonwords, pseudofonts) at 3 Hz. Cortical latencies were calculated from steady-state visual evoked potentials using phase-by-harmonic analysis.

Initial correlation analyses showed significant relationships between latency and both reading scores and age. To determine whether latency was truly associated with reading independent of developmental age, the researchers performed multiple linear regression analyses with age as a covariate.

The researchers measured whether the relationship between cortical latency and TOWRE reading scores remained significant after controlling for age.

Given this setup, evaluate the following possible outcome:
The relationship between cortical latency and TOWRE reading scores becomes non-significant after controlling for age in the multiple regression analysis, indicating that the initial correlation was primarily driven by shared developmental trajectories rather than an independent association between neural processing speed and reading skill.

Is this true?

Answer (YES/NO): NO